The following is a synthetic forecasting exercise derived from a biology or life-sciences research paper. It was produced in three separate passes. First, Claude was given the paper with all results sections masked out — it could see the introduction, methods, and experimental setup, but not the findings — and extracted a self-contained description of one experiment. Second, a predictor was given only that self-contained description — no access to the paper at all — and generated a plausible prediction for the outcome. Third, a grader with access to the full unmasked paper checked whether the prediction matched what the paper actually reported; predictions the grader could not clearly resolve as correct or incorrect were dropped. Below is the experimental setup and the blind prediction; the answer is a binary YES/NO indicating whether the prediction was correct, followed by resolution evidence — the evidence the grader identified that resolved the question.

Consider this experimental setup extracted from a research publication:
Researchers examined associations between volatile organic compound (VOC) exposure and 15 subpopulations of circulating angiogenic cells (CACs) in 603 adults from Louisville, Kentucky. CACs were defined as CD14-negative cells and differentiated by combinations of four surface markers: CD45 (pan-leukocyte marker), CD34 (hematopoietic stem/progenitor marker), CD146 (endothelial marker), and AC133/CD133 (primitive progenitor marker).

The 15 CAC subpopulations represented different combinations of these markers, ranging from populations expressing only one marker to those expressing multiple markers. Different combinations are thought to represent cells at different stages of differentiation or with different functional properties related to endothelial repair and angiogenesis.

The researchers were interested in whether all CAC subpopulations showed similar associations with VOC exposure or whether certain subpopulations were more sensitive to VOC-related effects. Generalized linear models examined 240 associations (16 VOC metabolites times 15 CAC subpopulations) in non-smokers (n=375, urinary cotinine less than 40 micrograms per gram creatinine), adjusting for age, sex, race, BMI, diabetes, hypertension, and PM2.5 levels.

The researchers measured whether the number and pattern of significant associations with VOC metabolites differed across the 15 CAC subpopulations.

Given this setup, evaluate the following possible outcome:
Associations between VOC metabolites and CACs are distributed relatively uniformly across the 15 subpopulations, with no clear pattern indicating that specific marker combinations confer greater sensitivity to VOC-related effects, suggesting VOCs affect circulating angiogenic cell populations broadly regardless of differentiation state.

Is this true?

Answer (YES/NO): NO